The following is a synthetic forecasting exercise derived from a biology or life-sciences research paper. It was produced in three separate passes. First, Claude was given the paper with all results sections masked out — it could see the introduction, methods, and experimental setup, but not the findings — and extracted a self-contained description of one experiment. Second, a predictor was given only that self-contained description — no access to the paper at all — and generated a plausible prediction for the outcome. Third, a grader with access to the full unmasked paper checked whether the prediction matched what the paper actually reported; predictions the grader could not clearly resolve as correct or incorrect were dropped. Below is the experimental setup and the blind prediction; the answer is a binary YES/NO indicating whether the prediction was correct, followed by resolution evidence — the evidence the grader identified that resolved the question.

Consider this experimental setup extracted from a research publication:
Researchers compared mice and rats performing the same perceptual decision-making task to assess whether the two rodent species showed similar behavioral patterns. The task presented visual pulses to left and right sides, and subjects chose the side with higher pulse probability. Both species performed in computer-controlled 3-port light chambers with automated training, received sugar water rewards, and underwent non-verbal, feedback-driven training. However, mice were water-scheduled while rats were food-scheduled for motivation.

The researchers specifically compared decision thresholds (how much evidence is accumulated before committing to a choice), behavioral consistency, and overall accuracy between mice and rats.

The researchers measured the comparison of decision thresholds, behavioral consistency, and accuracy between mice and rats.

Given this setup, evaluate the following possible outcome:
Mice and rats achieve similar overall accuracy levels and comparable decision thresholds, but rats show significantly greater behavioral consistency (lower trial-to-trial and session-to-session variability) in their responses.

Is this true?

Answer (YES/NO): NO